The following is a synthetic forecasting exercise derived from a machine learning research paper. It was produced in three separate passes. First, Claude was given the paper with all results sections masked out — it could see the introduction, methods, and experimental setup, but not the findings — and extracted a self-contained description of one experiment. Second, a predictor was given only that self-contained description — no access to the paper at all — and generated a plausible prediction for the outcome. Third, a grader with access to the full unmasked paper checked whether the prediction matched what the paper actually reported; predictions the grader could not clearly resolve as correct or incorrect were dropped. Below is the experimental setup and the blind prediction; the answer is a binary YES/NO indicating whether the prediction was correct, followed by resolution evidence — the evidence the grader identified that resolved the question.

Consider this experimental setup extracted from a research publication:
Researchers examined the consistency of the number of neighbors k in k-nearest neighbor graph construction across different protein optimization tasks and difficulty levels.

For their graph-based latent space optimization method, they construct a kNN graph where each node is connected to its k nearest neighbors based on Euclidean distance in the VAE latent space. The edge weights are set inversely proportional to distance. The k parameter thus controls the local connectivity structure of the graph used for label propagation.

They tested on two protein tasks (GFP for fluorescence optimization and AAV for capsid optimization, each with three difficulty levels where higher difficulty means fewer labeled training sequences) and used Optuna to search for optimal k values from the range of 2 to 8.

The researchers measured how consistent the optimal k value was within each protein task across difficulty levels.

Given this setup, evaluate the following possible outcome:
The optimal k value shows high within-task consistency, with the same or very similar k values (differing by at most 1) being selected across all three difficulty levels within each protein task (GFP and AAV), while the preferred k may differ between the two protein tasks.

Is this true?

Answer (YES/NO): YES